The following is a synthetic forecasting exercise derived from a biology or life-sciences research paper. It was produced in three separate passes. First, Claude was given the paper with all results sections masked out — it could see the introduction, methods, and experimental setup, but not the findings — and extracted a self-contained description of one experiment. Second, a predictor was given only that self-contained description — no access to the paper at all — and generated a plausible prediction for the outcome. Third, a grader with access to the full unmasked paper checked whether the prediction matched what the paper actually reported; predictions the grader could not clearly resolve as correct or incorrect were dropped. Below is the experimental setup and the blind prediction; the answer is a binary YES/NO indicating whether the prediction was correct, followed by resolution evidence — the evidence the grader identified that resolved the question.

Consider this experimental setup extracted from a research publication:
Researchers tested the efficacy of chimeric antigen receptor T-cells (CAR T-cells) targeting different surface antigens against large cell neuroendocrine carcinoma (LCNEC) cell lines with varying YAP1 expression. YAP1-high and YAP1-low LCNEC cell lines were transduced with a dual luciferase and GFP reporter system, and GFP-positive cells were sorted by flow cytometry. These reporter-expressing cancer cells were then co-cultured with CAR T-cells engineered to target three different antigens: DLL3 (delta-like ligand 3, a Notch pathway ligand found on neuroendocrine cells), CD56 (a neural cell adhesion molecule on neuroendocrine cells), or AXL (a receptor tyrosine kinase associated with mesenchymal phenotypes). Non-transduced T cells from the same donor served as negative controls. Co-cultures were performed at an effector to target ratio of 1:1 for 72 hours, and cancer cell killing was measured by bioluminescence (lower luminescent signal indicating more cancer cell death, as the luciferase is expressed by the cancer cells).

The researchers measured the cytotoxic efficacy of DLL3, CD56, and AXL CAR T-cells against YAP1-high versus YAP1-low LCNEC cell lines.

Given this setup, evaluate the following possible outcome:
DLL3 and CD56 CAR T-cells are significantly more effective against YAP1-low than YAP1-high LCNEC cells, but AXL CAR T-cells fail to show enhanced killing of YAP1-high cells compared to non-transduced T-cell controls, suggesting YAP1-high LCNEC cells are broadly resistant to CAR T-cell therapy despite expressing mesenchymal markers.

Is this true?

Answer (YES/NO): NO